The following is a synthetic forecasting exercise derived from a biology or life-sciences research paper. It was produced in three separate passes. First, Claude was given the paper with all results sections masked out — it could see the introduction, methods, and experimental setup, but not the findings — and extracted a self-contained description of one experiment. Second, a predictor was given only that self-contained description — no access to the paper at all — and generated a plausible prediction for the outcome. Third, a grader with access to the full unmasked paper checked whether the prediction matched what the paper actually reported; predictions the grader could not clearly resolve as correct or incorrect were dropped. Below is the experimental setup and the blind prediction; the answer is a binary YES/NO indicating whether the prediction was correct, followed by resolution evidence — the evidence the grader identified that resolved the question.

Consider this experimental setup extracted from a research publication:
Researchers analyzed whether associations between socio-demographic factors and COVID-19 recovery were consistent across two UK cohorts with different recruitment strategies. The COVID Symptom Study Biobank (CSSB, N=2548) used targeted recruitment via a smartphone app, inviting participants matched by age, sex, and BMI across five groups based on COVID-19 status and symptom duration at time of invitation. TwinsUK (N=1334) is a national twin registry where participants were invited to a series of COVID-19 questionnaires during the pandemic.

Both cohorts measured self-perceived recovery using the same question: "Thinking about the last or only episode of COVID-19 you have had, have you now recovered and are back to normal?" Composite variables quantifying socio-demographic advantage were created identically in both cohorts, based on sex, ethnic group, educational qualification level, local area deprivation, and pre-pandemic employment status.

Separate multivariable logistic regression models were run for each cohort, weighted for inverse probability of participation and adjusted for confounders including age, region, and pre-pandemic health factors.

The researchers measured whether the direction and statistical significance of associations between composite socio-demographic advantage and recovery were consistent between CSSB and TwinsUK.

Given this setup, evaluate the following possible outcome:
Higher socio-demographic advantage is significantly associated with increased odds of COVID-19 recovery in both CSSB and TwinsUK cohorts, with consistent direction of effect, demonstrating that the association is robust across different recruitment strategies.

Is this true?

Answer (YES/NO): YES